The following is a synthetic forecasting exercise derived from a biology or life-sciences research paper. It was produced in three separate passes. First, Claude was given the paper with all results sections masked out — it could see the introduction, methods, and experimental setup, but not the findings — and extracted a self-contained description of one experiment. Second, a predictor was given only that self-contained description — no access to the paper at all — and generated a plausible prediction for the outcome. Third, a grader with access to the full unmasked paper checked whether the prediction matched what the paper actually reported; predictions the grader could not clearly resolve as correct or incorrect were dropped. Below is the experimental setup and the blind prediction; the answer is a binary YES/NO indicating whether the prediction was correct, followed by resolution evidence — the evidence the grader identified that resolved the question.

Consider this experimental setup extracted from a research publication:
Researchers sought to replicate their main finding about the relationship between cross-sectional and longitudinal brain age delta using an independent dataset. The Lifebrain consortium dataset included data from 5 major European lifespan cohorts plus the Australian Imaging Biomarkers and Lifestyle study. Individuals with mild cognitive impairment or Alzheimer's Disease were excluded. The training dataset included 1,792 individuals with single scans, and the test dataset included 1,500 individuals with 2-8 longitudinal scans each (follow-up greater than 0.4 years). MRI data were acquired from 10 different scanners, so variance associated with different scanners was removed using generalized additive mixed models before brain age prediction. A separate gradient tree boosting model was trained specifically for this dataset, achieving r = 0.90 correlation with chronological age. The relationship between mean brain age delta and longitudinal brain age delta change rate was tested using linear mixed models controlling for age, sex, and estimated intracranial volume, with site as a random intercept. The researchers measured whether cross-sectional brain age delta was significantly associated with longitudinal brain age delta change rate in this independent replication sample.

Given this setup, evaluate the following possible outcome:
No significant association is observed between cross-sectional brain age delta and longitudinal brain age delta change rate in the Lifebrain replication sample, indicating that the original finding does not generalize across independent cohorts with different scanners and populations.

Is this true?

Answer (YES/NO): NO